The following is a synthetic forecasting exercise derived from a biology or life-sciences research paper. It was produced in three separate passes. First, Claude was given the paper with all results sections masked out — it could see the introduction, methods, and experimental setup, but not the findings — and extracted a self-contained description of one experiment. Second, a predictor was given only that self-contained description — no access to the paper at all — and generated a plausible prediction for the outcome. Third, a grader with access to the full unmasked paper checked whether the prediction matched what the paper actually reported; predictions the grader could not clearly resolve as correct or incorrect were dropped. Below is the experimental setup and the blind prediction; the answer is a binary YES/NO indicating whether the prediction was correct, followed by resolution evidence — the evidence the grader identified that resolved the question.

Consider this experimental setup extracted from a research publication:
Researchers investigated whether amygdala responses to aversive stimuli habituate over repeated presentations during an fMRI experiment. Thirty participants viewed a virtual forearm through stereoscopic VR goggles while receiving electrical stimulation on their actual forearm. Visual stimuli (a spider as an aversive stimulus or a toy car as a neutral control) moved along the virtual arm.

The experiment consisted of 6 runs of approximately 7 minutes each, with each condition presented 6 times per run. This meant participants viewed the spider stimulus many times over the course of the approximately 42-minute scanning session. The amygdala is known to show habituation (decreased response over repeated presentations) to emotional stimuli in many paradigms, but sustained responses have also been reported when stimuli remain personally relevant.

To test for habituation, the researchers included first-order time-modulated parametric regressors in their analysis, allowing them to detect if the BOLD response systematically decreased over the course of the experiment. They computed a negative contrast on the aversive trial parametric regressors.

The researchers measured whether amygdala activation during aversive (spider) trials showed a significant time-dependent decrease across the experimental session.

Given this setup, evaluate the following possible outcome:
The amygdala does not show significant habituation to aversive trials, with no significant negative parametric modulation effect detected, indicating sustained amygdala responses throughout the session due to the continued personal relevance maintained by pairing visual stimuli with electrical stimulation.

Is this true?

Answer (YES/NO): NO